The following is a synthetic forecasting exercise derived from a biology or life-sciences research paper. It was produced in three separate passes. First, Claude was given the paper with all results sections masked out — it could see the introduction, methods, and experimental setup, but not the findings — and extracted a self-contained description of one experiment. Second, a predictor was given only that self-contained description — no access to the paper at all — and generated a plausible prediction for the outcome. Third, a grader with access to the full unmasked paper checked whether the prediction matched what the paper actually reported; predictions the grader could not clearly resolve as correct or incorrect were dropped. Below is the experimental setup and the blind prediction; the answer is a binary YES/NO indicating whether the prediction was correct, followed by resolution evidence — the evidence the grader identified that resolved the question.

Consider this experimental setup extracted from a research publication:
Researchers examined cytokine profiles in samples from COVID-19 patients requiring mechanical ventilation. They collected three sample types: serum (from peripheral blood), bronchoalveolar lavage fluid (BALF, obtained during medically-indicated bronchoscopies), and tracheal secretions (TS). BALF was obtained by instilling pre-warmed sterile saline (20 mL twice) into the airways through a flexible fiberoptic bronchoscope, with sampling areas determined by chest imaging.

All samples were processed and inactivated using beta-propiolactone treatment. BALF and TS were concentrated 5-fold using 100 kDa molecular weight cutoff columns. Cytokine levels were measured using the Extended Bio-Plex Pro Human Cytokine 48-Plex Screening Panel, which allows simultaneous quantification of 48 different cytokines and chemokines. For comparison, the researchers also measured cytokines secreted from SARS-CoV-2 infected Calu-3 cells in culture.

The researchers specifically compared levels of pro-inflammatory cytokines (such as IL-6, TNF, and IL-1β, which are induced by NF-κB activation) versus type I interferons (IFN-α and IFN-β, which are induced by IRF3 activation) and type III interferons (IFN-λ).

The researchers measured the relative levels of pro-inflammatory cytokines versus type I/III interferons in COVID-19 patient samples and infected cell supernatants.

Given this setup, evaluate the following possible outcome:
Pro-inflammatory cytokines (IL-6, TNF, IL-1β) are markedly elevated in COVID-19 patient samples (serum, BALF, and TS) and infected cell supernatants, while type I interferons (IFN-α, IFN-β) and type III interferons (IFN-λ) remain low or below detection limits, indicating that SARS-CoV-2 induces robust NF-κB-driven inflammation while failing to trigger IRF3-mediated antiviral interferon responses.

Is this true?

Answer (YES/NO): YES